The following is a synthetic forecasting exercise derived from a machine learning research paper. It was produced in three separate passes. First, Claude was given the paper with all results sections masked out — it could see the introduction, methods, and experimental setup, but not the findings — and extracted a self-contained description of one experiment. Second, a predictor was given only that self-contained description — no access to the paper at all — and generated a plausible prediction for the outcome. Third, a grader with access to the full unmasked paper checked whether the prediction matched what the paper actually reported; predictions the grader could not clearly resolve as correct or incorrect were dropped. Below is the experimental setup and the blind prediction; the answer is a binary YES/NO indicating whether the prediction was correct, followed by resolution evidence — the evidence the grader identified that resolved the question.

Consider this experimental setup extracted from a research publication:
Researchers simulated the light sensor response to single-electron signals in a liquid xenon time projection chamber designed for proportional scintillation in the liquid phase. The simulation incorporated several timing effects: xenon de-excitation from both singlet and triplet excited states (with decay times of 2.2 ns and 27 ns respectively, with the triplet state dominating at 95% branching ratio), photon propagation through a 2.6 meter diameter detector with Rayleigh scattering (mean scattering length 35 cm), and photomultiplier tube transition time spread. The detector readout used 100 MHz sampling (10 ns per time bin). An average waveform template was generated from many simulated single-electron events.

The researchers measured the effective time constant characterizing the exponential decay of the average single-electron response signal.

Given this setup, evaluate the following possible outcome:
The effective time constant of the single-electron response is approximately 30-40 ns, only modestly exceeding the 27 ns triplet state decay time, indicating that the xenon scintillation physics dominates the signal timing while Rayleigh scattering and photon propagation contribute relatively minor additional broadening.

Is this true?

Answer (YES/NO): YES